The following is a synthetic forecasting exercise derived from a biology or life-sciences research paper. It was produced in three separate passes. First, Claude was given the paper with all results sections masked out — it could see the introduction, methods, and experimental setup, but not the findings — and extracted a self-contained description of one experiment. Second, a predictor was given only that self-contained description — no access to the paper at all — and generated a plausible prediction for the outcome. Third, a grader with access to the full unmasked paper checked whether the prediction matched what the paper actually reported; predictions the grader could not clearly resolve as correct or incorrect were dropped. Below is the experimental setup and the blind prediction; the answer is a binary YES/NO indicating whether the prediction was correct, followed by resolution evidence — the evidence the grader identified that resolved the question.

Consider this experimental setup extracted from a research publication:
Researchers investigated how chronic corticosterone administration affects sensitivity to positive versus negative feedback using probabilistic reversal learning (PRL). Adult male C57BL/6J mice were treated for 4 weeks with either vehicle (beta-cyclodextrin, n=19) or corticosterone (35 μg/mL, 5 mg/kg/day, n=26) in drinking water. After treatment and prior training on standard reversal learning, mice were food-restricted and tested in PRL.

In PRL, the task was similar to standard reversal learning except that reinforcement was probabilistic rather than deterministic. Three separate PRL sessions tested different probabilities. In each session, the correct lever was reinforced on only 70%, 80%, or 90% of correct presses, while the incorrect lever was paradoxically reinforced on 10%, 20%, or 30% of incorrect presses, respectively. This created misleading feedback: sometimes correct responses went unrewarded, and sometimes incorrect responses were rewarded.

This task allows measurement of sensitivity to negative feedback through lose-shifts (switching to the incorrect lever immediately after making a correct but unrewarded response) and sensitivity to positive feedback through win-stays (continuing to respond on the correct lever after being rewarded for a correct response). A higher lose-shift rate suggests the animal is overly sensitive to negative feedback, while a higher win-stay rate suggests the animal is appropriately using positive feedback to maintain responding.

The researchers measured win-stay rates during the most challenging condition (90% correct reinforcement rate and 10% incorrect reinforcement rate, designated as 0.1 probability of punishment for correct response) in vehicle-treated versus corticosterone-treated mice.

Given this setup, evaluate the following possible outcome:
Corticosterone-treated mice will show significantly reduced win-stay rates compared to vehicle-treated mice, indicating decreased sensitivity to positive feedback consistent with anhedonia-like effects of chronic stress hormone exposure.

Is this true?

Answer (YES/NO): NO